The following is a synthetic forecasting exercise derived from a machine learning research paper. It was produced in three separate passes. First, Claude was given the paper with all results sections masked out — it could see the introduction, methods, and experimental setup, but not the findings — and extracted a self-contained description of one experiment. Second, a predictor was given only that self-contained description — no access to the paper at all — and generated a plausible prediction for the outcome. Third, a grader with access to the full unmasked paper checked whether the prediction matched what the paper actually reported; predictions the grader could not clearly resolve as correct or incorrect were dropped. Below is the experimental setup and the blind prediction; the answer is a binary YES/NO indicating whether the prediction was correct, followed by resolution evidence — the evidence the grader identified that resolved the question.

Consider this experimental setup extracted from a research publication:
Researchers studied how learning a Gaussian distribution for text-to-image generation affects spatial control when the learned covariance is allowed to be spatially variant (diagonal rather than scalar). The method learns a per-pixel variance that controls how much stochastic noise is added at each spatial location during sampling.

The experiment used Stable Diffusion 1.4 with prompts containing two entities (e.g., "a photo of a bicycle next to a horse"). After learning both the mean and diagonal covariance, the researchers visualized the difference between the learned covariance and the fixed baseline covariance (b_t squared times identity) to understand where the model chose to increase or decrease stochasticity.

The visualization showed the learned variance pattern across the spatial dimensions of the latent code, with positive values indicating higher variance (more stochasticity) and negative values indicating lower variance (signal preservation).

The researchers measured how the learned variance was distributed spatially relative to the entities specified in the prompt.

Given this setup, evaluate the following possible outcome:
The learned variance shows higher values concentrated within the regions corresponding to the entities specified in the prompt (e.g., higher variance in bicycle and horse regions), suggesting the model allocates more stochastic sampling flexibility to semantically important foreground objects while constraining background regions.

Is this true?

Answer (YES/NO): YES